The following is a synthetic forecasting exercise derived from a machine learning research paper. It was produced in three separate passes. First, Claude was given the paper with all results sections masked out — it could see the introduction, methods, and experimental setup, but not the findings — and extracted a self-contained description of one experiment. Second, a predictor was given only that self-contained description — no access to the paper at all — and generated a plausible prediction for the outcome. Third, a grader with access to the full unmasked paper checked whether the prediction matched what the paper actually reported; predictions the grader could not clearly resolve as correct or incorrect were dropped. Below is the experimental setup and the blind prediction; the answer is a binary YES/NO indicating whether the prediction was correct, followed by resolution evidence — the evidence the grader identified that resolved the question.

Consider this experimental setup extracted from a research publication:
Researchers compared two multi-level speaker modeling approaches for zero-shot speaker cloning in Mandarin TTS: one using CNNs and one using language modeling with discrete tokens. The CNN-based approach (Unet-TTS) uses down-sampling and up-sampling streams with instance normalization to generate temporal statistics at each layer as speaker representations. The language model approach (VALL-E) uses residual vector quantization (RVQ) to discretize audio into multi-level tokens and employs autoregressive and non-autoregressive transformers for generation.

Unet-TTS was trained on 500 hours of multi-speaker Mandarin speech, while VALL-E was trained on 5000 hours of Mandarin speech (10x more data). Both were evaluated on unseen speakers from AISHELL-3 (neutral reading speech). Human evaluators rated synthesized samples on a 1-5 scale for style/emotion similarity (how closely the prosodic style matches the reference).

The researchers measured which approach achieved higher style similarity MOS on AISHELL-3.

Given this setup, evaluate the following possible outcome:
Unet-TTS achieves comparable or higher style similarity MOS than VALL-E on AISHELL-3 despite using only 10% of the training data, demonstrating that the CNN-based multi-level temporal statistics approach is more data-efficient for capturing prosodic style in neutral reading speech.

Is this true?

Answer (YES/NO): YES